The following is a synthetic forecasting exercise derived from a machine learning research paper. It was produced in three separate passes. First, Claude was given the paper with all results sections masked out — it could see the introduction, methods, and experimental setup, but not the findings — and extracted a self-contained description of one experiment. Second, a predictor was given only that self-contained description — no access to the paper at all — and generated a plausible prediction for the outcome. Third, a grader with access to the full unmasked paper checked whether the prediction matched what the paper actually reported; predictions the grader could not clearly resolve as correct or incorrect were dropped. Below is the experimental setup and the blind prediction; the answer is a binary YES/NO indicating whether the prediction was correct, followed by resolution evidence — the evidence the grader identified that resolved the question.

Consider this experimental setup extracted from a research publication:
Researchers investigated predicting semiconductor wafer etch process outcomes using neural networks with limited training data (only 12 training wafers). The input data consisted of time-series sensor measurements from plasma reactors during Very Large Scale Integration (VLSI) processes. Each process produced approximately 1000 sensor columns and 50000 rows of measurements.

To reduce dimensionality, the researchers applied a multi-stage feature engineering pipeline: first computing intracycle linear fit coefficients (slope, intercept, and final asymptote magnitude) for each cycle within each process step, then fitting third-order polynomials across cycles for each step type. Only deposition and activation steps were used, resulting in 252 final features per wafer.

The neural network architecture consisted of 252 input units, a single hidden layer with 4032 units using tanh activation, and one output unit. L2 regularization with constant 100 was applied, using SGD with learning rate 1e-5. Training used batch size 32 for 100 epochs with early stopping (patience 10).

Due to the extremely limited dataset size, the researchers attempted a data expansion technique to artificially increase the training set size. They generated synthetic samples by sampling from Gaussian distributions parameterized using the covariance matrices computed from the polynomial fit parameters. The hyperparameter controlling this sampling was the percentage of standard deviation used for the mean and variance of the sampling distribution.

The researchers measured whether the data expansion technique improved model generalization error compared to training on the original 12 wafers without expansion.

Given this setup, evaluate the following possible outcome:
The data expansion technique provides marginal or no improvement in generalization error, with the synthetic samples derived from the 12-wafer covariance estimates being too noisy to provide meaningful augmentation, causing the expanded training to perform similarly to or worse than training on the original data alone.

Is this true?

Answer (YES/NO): YES